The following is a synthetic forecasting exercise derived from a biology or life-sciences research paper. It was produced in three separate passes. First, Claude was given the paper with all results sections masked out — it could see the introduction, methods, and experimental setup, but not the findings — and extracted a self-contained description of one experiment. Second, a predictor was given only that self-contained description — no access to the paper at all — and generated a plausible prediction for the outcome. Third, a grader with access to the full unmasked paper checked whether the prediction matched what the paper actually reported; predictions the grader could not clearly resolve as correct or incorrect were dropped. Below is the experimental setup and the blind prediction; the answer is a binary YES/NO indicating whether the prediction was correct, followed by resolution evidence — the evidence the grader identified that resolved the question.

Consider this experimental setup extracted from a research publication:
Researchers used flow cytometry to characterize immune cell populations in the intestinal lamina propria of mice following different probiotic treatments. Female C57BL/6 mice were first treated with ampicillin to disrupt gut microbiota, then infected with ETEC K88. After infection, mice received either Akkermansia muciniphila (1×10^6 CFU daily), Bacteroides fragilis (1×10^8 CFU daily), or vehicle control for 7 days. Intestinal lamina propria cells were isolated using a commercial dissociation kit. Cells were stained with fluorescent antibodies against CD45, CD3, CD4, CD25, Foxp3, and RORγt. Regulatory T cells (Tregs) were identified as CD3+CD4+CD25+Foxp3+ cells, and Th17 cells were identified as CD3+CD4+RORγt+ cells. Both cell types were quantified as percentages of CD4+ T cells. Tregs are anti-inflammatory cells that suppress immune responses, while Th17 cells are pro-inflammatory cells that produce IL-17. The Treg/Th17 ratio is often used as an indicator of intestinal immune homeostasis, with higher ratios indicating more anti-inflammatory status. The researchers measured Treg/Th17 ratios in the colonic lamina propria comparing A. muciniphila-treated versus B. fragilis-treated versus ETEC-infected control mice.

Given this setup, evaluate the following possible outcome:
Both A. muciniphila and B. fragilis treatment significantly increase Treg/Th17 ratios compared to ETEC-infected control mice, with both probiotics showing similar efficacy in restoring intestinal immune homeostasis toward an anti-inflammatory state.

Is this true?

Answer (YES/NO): NO